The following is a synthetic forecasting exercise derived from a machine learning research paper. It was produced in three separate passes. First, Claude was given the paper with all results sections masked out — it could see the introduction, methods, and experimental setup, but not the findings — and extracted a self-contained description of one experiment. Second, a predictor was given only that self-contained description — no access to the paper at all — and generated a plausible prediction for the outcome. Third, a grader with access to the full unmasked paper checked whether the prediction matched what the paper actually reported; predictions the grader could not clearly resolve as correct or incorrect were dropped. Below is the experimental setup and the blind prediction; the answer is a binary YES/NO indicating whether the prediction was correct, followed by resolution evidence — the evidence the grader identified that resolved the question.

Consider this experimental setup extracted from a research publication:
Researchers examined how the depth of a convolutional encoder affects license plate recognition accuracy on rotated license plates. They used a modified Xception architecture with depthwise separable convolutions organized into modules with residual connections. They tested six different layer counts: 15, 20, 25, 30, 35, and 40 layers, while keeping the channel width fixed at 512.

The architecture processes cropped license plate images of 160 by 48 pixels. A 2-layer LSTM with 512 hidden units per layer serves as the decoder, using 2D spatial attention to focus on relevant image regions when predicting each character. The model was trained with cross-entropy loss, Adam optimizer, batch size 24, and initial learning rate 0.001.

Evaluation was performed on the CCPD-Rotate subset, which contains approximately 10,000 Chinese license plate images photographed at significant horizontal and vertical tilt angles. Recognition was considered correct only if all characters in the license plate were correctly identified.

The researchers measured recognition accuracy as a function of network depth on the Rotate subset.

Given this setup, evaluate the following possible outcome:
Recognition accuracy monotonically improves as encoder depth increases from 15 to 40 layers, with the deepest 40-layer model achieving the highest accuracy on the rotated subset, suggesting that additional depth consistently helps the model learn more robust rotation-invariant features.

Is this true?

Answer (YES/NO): NO